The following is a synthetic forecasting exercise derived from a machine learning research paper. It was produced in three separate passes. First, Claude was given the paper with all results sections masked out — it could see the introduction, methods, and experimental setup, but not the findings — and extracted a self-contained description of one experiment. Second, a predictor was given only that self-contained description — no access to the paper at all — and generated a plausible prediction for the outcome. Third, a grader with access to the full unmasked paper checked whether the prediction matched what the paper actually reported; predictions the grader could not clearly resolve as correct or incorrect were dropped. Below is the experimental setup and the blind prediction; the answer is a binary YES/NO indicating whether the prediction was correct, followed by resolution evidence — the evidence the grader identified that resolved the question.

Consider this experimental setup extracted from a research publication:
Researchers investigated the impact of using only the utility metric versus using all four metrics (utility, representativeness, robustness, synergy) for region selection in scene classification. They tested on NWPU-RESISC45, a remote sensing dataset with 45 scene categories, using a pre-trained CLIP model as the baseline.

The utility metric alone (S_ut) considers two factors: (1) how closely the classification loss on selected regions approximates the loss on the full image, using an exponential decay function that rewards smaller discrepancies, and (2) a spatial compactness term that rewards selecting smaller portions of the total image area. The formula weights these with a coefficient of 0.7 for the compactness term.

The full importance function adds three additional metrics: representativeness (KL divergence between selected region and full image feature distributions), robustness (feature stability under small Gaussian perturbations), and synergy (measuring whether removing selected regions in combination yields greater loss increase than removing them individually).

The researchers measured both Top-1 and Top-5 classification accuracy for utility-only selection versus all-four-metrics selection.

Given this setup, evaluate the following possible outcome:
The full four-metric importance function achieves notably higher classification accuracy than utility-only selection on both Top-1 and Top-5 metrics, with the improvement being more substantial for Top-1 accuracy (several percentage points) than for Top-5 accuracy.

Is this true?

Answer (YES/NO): NO